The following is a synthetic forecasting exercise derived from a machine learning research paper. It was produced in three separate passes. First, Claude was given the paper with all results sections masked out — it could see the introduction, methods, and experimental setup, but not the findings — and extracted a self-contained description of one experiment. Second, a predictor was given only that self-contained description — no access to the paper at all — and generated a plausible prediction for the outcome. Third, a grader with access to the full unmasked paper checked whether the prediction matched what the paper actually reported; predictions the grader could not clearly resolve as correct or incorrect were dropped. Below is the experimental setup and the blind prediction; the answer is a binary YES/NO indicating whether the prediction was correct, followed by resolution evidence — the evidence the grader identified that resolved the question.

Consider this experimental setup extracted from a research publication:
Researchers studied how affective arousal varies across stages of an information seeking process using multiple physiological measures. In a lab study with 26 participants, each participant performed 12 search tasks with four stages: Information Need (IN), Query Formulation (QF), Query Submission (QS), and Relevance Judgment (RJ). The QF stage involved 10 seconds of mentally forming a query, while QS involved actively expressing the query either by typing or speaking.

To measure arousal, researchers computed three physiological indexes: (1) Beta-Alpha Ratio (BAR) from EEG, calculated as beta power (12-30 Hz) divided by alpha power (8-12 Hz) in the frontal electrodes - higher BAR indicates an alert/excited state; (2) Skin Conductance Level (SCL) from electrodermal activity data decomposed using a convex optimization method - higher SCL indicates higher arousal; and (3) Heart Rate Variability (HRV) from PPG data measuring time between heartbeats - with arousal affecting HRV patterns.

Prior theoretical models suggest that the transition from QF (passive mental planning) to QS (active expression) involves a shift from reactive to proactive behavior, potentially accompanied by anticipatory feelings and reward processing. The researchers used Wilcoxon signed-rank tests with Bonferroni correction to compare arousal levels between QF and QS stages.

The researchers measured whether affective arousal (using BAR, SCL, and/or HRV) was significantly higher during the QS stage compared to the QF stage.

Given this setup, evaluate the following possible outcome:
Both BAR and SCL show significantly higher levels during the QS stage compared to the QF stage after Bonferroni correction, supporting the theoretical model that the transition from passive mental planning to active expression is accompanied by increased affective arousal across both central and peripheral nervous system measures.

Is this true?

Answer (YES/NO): NO